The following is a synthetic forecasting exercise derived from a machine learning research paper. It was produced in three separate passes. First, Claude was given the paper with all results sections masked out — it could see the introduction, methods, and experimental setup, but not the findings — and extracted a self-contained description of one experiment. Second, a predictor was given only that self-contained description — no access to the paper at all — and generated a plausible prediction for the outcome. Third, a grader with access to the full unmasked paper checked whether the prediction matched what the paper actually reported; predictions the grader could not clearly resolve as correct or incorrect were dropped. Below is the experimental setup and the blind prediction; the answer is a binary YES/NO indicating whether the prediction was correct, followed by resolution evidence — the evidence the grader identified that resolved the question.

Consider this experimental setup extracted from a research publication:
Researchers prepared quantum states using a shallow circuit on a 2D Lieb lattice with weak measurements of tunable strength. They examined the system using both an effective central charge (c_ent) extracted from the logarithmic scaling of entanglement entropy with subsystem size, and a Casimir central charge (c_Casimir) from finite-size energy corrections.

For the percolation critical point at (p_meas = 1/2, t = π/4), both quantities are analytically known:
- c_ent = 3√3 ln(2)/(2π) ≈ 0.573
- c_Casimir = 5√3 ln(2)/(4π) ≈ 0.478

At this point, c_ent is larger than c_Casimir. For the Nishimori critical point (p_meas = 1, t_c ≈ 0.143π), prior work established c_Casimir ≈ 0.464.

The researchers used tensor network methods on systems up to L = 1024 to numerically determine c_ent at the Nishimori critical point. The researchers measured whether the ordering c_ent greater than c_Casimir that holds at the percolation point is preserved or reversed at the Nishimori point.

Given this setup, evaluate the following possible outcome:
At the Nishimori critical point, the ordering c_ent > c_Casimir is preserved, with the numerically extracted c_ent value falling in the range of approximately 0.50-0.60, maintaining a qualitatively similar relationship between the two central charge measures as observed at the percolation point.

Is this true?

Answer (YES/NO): NO